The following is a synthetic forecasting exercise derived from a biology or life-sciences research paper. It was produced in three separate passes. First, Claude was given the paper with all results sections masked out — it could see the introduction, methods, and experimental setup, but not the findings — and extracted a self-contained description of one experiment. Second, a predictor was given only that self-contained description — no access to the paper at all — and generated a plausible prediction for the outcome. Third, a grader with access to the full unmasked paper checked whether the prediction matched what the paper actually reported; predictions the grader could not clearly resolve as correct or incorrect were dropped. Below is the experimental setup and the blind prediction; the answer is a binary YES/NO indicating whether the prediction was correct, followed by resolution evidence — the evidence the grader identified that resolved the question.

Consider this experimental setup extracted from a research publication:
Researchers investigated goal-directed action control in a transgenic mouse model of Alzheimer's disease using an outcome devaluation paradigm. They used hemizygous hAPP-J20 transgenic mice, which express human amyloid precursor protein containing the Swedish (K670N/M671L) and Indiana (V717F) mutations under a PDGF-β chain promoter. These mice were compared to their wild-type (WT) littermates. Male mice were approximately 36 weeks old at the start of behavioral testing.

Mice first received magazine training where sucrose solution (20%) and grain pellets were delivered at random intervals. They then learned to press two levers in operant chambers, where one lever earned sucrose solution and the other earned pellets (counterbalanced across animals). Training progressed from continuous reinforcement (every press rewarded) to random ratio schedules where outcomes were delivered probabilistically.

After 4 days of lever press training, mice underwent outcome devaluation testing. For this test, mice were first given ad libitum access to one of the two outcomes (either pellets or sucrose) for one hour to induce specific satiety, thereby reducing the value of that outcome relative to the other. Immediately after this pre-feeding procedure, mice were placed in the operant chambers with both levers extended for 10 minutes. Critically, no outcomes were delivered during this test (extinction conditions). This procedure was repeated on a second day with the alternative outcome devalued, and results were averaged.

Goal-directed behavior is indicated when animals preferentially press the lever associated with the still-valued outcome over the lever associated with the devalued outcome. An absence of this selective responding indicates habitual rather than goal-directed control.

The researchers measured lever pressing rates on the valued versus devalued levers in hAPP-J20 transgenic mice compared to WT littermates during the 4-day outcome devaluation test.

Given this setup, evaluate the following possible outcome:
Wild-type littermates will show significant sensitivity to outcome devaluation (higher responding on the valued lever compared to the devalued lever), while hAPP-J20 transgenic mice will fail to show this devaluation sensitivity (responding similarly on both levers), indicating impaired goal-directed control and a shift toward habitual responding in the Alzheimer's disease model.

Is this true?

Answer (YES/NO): YES